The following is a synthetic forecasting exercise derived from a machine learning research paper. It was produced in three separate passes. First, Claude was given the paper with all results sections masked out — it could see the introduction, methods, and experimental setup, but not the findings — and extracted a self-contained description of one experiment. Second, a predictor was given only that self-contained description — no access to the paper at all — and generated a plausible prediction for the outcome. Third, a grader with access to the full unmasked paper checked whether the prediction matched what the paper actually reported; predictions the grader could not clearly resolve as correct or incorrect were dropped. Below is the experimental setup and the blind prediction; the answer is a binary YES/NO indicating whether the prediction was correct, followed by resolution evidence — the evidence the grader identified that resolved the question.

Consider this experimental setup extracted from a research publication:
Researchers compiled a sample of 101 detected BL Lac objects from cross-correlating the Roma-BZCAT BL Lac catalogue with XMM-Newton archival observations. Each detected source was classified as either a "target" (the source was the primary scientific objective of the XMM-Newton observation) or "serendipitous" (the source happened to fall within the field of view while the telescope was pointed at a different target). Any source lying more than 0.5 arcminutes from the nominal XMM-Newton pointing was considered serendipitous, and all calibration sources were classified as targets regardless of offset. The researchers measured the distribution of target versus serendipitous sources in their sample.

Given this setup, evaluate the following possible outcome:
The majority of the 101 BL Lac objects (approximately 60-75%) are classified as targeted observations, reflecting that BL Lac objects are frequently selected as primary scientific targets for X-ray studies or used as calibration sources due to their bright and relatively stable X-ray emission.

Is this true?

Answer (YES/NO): NO